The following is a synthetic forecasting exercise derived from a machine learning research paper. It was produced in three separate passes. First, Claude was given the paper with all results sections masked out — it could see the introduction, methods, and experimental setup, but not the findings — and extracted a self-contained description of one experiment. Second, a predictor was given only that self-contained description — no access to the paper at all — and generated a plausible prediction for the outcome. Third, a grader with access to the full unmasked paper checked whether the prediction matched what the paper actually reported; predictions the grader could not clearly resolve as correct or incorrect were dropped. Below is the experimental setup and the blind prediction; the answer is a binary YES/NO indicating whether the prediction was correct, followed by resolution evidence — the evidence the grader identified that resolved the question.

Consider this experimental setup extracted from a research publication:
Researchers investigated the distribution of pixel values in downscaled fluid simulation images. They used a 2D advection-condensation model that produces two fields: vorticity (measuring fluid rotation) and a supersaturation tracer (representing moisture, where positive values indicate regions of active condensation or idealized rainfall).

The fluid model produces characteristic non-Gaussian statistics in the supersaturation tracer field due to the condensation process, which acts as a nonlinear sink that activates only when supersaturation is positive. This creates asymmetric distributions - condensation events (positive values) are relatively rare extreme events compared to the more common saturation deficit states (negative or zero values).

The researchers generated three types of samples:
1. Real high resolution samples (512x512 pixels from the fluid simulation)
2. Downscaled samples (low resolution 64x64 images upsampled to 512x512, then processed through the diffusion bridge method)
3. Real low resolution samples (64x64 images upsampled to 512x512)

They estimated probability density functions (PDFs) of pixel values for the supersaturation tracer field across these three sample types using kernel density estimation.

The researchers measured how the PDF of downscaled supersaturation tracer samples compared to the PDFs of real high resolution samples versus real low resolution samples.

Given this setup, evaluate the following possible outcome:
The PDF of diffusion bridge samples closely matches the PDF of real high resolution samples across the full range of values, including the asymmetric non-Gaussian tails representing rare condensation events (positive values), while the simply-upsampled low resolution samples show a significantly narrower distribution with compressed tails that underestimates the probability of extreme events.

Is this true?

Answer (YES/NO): NO